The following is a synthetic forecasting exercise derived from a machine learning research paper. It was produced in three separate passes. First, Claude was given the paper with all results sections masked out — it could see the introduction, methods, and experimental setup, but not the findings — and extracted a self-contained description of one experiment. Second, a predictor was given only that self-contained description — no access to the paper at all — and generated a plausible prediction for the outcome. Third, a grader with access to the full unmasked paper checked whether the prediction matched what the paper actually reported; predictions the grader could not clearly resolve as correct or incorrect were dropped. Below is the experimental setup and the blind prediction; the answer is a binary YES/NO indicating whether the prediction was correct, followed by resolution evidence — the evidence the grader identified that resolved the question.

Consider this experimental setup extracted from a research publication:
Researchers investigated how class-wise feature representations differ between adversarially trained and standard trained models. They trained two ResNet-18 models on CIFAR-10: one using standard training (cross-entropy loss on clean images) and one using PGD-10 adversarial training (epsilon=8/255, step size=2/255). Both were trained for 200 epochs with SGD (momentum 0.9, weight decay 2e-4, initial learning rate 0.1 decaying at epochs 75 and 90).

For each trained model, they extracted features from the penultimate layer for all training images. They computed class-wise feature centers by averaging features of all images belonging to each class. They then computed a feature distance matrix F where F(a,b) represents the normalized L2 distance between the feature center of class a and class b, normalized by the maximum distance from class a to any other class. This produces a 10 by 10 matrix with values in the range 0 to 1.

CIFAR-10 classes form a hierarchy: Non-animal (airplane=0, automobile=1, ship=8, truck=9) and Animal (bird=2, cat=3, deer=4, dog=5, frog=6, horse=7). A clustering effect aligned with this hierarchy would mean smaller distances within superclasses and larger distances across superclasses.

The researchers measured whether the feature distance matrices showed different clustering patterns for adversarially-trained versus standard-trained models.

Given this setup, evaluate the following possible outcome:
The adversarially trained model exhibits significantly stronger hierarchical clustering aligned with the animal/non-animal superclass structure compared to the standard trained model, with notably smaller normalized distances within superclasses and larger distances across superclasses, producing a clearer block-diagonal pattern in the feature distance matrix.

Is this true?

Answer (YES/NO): YES